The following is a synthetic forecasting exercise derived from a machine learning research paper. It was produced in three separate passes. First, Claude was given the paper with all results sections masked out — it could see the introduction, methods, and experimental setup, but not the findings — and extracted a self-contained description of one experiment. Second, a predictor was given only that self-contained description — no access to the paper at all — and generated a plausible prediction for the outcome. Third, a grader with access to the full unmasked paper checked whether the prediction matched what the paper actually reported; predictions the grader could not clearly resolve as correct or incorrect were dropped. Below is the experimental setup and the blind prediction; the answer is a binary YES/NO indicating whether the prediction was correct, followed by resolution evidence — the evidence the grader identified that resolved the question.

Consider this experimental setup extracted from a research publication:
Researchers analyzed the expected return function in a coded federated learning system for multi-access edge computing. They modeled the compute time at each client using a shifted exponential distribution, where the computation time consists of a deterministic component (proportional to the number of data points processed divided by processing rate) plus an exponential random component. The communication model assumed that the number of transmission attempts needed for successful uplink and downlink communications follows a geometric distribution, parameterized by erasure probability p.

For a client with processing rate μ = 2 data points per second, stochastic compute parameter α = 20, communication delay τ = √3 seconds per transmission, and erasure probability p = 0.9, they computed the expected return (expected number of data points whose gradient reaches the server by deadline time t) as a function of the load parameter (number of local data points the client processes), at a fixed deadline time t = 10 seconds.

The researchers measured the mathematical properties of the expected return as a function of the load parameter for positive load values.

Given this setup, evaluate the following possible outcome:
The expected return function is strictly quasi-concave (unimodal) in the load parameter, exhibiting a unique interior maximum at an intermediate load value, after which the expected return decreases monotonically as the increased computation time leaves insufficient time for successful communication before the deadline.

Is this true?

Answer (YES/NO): NO